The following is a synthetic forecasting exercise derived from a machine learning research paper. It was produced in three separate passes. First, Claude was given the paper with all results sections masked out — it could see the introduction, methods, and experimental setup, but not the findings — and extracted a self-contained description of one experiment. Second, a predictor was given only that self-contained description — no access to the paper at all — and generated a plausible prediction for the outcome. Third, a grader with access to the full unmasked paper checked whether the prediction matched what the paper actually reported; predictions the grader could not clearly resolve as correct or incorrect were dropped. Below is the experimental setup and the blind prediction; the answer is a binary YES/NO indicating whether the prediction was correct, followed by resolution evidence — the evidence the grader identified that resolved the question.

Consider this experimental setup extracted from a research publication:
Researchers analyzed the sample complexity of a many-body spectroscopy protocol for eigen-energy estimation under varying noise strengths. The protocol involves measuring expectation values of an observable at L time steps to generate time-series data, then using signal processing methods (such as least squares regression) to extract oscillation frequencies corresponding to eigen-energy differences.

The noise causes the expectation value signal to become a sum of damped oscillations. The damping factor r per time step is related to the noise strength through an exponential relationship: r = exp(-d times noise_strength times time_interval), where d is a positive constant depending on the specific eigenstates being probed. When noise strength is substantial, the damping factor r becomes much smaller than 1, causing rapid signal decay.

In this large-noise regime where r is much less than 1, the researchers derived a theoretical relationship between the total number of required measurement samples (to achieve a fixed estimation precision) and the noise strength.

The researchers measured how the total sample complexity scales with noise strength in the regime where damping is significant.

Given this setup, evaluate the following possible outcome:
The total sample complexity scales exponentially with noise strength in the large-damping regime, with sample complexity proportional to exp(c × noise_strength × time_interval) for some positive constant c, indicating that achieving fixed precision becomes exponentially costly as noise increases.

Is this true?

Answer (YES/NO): YES